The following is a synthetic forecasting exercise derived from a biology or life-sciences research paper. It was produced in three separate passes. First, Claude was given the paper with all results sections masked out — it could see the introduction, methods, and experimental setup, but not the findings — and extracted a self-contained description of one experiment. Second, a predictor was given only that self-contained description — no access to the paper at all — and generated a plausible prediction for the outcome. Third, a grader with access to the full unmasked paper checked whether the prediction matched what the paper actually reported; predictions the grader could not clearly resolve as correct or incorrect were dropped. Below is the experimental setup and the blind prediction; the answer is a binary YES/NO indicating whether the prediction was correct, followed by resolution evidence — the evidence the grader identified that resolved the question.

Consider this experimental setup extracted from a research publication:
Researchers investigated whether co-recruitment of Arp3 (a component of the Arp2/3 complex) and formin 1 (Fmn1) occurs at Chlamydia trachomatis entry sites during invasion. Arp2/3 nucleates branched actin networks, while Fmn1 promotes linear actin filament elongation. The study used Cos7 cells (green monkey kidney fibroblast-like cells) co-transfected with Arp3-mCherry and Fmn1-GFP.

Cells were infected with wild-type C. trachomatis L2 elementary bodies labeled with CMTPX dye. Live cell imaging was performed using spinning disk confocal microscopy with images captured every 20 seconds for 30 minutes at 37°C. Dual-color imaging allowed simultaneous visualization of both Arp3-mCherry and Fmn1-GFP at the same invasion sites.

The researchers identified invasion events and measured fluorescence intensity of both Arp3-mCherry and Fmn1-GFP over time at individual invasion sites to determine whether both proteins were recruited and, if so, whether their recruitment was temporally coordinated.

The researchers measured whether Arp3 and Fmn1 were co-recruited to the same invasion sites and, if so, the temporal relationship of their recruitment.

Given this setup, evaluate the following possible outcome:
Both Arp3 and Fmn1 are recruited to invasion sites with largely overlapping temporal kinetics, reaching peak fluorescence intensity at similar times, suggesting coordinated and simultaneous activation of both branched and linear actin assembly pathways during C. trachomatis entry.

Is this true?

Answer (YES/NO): YES